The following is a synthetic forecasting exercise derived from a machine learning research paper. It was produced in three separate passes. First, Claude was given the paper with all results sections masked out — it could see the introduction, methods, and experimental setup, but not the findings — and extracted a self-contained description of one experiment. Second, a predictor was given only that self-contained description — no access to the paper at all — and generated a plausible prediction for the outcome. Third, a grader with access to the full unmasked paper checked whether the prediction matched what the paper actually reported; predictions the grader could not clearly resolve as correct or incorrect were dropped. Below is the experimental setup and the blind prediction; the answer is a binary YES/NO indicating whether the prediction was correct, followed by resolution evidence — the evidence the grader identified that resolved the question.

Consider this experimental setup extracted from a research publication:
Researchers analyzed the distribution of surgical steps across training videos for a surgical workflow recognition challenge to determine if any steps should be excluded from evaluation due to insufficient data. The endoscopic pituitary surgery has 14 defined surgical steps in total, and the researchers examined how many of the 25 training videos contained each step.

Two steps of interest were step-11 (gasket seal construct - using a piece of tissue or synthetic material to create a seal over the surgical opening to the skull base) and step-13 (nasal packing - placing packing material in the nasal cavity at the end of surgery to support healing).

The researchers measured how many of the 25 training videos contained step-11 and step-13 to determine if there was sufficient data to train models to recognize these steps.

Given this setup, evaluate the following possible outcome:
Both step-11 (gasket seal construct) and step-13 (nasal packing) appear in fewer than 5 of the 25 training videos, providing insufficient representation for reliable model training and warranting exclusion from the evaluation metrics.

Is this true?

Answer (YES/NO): YES